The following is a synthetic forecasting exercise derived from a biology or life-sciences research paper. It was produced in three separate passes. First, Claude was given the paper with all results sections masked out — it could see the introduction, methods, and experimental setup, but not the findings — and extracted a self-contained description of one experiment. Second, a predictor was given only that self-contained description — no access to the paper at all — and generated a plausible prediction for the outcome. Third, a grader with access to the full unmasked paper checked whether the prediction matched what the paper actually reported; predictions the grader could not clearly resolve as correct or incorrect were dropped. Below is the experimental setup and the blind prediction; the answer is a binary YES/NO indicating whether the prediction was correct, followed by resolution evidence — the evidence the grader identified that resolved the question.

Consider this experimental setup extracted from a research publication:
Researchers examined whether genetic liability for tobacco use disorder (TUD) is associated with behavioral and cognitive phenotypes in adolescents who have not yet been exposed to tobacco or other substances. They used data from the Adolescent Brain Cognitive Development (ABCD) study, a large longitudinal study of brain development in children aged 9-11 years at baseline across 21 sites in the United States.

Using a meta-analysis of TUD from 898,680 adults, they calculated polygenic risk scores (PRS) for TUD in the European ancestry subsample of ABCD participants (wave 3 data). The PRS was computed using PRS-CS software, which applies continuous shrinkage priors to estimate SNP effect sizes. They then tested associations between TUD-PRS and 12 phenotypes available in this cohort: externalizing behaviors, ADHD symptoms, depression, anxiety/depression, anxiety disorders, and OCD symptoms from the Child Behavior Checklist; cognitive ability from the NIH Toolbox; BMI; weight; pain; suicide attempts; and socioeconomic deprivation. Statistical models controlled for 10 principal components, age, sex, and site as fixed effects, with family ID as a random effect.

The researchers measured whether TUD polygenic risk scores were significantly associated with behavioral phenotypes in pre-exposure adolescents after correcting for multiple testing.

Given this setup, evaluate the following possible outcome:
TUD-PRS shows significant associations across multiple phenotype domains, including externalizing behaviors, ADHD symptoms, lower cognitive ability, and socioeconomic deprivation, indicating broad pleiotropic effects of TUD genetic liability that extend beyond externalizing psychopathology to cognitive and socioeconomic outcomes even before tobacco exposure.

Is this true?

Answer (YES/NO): NO